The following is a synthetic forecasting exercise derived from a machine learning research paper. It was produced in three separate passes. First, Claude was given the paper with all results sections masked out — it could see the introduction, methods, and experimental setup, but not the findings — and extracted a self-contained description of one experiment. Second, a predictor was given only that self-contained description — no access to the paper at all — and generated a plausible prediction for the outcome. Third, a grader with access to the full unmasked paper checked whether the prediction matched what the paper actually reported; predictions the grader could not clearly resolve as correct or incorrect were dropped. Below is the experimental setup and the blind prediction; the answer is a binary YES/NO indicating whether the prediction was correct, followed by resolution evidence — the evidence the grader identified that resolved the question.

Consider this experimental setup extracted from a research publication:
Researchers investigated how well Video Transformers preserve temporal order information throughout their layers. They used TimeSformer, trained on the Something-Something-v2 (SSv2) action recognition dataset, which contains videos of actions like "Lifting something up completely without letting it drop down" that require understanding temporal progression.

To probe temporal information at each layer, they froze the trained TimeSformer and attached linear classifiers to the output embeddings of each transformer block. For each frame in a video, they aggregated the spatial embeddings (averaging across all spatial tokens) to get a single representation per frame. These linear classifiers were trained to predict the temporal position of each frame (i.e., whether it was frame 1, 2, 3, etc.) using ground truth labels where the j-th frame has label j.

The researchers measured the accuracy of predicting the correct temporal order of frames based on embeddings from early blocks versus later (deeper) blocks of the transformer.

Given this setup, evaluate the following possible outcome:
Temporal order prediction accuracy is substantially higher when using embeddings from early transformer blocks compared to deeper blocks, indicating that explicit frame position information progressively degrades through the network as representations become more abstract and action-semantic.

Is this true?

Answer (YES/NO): YES